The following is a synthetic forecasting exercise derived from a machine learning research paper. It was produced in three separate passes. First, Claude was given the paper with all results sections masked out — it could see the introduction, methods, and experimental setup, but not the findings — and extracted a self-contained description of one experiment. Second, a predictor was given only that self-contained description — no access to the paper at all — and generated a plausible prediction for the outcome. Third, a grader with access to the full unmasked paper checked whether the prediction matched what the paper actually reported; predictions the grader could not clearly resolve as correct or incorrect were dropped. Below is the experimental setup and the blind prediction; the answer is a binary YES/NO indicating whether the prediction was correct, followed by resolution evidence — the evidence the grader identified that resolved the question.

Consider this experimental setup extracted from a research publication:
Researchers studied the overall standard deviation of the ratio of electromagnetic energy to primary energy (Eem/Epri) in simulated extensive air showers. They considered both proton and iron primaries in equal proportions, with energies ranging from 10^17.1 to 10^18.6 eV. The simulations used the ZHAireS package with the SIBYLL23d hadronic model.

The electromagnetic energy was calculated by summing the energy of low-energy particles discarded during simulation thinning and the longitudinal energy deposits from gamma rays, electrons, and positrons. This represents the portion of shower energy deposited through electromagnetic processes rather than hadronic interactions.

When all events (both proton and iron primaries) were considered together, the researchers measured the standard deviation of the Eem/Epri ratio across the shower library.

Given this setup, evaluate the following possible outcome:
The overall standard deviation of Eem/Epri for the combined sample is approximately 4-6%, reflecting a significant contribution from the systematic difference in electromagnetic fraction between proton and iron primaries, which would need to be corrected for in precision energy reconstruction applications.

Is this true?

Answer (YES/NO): YES